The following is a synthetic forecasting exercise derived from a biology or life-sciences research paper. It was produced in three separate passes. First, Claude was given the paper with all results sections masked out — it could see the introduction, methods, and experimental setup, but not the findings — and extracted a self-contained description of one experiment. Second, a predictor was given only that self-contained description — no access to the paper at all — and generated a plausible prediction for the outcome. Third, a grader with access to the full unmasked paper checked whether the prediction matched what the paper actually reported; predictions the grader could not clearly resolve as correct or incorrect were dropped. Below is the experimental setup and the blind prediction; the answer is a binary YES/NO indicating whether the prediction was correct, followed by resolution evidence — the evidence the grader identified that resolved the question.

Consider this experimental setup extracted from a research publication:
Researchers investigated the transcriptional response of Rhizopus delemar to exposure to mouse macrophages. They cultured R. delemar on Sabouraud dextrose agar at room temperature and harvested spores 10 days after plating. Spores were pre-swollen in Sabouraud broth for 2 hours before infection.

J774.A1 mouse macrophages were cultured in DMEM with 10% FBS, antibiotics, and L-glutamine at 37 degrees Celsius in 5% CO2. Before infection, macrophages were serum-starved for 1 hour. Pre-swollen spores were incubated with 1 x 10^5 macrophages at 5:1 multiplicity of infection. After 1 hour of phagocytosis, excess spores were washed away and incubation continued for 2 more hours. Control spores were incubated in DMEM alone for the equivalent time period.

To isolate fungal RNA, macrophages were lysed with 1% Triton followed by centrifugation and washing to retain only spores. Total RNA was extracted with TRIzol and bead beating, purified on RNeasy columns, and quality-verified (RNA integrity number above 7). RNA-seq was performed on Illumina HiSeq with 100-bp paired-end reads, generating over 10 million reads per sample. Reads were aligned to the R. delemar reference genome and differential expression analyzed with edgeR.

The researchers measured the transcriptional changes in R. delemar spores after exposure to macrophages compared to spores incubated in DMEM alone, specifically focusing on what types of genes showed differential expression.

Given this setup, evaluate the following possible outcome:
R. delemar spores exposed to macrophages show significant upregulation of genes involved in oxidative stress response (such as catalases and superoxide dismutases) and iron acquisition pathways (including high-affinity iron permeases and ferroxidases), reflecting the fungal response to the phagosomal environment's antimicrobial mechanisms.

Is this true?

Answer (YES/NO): NO